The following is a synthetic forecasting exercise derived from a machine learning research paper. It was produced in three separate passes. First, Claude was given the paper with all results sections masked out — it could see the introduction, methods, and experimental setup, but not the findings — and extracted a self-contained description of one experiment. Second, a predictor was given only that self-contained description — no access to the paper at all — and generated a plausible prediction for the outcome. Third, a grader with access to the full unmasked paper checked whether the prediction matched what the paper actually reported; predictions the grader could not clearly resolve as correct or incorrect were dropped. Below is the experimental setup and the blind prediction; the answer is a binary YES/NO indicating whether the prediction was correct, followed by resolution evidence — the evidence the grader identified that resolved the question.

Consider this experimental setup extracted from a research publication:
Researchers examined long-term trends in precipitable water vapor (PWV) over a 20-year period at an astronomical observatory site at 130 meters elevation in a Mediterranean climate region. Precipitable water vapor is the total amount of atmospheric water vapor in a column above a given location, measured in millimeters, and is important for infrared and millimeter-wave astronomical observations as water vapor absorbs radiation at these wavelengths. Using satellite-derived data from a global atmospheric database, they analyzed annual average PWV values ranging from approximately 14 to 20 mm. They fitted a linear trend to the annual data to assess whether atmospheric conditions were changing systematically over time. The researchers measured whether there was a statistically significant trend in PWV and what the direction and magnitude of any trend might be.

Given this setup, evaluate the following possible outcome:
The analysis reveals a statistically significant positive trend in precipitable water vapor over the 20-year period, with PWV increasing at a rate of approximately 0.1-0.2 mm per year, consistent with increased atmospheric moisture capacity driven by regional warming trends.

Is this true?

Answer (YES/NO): NO